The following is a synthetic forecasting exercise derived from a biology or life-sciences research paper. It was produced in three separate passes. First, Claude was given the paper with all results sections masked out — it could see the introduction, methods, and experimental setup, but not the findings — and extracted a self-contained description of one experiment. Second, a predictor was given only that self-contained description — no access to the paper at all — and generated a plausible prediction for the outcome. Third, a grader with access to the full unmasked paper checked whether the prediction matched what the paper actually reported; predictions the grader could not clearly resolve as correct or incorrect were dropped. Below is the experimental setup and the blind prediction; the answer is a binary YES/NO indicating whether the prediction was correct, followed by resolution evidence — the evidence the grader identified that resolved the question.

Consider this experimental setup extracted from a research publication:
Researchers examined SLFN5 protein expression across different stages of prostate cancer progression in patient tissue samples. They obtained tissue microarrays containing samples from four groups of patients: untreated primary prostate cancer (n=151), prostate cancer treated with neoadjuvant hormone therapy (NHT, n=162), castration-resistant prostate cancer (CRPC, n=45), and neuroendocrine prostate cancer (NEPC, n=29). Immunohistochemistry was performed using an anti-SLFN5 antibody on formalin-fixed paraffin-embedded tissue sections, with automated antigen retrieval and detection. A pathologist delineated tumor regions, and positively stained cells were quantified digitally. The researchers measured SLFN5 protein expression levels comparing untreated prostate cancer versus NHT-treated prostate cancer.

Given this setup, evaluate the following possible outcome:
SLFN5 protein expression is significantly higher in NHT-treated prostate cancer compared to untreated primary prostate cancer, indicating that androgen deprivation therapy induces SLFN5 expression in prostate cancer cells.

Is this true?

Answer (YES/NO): NO